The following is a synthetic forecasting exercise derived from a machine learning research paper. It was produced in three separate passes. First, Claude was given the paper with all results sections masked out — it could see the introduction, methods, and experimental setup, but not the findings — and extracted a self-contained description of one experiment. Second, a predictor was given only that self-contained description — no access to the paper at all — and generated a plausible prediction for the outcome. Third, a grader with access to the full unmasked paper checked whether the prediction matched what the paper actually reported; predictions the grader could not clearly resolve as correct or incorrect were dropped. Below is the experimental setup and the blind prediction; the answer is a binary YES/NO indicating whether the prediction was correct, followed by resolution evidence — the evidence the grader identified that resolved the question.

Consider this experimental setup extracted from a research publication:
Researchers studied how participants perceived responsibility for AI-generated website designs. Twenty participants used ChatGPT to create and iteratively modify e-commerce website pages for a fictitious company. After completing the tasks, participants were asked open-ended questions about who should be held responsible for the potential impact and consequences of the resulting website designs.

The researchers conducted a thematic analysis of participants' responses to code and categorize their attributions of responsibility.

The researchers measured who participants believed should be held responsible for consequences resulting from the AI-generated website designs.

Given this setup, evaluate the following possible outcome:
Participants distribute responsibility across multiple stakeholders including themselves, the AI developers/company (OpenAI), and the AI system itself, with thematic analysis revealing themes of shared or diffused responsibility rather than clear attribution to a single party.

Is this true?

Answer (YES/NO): NO